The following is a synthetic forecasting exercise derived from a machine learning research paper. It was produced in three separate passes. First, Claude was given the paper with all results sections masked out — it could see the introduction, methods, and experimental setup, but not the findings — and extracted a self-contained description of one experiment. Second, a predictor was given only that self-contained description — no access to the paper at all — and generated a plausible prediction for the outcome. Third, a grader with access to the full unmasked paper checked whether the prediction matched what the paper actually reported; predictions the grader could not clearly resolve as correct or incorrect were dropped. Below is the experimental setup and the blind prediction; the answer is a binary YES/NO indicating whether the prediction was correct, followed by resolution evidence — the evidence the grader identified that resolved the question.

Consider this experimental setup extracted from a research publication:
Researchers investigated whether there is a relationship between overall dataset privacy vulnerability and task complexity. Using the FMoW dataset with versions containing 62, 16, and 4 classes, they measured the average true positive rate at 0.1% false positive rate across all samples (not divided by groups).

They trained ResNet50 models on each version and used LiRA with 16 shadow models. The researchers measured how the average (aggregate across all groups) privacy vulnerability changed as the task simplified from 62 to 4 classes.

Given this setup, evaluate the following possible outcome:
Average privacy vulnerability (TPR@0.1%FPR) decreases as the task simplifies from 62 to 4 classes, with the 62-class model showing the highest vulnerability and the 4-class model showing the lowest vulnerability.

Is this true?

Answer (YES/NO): YES